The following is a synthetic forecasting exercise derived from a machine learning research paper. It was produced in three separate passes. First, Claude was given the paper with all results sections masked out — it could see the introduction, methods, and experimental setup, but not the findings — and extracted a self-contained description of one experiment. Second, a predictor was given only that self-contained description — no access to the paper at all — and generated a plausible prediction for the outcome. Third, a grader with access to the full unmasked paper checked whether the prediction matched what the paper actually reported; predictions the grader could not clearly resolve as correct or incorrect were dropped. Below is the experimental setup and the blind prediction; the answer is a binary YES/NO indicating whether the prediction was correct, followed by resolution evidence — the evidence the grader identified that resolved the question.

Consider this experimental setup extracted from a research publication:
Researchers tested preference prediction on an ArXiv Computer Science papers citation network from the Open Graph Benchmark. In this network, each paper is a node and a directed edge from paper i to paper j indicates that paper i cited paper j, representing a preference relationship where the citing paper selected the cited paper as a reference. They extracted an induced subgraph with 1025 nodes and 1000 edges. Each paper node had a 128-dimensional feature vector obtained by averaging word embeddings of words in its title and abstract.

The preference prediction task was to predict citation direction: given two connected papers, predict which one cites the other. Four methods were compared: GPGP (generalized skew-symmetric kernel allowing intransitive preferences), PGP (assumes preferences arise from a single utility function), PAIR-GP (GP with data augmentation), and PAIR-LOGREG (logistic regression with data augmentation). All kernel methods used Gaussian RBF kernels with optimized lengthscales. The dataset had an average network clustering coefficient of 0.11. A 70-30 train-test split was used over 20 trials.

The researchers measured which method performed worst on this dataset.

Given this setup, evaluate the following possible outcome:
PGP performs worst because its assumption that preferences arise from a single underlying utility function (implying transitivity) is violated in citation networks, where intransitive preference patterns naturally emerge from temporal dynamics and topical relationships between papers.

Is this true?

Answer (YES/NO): NO